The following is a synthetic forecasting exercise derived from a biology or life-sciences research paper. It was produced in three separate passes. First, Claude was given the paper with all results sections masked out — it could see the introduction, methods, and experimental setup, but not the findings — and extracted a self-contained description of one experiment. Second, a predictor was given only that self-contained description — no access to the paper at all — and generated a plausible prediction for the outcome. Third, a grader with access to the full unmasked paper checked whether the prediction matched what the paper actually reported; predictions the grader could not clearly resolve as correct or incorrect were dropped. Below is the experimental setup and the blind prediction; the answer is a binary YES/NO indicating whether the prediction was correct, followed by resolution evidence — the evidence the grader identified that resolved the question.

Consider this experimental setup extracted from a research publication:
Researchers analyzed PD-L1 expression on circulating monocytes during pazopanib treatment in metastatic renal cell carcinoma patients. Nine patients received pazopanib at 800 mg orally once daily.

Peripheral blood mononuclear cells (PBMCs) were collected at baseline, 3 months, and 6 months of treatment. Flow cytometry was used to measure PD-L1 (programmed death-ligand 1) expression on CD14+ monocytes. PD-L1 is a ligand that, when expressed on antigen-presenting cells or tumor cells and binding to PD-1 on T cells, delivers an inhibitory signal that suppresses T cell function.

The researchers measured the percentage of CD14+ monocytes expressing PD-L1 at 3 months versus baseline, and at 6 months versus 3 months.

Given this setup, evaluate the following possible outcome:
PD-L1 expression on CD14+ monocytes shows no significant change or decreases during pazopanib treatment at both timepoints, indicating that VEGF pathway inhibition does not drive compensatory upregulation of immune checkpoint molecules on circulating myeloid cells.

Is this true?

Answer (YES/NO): NO